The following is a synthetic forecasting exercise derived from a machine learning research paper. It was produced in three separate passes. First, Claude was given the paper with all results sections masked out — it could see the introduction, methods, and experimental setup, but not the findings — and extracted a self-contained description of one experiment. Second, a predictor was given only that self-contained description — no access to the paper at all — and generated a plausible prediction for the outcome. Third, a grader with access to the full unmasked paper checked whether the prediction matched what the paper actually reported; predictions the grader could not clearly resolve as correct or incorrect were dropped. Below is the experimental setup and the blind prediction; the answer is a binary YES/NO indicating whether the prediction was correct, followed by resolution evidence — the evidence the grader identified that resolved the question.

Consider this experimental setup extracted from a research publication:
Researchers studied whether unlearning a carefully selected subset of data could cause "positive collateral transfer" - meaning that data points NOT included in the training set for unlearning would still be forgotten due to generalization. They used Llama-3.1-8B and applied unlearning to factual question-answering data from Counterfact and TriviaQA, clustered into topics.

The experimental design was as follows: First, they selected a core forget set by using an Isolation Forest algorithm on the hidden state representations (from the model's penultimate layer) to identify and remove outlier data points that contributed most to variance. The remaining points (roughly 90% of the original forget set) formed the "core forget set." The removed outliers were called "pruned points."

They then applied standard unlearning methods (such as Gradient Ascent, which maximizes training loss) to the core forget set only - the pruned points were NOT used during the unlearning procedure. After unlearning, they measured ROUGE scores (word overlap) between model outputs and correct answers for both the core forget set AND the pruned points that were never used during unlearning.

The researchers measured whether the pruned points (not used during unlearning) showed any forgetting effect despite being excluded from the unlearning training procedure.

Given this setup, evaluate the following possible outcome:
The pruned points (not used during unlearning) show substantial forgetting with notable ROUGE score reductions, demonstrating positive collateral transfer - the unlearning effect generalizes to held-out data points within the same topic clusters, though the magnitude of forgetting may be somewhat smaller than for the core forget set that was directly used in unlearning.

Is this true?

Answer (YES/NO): YES